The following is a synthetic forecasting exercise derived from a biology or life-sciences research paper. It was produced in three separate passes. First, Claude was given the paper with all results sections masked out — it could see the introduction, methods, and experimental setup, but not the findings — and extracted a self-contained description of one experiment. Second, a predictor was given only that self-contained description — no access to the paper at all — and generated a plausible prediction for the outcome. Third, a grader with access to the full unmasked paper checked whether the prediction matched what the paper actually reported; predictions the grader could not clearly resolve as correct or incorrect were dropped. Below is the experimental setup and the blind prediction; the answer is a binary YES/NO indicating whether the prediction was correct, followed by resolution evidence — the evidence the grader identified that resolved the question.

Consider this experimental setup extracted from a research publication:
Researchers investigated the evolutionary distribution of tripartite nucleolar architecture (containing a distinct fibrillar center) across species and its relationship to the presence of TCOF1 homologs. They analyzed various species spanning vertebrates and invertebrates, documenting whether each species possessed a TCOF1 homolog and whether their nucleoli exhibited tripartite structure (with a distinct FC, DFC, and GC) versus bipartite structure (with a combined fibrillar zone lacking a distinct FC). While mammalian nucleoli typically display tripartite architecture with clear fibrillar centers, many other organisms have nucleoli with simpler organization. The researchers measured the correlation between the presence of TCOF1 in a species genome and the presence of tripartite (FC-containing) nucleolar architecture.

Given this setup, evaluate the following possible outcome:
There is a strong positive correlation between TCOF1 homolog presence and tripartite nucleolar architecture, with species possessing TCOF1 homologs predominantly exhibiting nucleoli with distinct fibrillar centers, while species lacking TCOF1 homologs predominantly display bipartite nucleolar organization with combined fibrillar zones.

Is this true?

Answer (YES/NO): YES